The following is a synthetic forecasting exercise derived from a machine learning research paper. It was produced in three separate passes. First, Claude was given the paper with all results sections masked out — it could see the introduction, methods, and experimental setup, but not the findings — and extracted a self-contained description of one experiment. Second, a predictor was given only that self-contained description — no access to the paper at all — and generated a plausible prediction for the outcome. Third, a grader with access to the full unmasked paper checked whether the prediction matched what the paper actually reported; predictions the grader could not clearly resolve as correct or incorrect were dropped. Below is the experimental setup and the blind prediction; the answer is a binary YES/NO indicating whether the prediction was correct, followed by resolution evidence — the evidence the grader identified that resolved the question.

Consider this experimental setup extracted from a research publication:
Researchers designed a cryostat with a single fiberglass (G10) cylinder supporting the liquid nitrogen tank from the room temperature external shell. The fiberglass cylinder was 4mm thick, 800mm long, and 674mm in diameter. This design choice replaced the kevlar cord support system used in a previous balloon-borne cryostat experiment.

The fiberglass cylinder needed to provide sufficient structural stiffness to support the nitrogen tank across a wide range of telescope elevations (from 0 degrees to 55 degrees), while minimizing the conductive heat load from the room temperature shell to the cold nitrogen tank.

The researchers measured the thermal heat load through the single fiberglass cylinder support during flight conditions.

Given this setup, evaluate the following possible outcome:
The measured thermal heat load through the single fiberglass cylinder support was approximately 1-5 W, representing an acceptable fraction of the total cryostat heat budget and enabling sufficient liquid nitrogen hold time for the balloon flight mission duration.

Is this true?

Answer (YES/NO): NO